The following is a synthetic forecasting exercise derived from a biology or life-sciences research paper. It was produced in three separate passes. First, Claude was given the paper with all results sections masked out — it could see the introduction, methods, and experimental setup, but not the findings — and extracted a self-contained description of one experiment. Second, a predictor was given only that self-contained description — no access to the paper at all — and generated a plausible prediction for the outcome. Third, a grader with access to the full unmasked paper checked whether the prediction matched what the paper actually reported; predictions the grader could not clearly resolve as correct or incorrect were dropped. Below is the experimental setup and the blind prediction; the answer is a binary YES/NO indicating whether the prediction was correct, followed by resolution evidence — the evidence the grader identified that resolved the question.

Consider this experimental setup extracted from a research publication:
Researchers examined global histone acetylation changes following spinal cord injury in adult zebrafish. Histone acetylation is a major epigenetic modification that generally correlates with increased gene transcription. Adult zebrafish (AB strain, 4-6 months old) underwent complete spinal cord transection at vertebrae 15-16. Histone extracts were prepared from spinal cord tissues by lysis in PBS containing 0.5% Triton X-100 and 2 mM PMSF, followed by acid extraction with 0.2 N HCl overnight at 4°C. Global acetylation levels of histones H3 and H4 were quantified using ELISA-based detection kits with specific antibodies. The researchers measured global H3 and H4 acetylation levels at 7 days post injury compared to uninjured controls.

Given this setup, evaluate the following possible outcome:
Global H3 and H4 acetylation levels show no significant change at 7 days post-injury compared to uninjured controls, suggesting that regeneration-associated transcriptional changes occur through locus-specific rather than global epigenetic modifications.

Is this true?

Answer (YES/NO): NO